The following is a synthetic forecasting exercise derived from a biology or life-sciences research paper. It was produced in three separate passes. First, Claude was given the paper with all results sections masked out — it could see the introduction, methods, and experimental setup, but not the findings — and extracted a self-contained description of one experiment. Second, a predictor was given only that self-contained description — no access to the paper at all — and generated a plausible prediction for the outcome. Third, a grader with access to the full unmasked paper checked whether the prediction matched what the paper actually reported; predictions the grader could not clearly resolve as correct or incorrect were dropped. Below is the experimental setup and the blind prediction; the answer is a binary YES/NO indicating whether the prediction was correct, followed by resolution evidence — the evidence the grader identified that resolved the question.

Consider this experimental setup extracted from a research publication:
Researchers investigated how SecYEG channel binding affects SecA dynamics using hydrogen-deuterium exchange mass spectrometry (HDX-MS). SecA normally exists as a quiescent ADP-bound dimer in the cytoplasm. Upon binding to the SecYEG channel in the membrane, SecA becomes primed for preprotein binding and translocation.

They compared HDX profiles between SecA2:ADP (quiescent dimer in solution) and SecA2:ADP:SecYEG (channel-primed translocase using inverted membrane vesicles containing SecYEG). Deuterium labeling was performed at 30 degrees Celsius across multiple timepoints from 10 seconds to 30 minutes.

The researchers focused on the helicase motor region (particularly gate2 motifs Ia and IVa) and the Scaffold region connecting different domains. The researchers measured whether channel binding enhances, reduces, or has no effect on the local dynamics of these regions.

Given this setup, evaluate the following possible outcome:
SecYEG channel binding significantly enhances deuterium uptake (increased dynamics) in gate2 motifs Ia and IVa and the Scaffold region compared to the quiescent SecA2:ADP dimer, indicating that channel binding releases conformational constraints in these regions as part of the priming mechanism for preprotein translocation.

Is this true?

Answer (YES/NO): NO